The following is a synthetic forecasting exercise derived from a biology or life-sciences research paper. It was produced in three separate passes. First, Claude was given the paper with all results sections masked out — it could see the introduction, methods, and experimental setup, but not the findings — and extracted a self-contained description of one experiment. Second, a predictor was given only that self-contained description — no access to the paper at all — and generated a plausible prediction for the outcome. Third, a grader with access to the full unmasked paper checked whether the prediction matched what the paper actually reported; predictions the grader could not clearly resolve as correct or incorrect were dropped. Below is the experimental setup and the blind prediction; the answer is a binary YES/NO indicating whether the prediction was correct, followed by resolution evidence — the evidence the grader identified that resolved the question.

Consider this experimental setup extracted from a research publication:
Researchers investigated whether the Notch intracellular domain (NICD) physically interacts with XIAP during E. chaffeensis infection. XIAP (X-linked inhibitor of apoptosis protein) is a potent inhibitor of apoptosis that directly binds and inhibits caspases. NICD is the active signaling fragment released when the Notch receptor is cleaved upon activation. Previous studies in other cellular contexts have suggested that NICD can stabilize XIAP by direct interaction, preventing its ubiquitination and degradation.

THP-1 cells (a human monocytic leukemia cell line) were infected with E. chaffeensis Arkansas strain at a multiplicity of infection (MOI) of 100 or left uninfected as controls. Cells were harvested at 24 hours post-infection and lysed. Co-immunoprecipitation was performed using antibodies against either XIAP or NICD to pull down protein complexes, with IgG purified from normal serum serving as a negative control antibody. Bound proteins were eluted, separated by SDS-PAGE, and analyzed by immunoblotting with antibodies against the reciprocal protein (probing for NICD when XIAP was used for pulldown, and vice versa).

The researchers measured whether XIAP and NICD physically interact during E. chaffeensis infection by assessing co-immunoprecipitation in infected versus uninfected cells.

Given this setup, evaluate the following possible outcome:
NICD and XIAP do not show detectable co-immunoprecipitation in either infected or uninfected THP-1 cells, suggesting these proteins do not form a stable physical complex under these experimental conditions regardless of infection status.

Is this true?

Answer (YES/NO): NO